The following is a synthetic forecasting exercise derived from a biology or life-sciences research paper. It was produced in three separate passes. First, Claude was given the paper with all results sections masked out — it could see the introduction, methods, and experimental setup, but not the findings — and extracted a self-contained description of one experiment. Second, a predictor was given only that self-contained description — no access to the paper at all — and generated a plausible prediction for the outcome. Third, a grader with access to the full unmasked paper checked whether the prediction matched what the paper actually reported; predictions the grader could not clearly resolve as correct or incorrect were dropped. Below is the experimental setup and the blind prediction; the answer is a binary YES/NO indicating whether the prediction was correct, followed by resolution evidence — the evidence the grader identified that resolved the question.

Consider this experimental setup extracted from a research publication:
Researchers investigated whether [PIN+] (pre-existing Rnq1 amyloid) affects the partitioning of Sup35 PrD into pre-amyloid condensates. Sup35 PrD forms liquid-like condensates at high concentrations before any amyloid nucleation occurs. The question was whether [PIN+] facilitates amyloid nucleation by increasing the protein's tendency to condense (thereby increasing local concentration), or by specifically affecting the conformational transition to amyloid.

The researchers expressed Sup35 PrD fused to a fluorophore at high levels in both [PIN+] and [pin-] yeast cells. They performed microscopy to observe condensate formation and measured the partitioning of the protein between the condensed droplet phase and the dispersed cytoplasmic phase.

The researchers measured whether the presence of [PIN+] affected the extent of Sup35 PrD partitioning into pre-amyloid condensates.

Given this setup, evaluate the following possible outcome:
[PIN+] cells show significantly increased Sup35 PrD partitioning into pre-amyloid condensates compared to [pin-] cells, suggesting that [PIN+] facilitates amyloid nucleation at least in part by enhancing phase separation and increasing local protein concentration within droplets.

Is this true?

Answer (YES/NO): NO